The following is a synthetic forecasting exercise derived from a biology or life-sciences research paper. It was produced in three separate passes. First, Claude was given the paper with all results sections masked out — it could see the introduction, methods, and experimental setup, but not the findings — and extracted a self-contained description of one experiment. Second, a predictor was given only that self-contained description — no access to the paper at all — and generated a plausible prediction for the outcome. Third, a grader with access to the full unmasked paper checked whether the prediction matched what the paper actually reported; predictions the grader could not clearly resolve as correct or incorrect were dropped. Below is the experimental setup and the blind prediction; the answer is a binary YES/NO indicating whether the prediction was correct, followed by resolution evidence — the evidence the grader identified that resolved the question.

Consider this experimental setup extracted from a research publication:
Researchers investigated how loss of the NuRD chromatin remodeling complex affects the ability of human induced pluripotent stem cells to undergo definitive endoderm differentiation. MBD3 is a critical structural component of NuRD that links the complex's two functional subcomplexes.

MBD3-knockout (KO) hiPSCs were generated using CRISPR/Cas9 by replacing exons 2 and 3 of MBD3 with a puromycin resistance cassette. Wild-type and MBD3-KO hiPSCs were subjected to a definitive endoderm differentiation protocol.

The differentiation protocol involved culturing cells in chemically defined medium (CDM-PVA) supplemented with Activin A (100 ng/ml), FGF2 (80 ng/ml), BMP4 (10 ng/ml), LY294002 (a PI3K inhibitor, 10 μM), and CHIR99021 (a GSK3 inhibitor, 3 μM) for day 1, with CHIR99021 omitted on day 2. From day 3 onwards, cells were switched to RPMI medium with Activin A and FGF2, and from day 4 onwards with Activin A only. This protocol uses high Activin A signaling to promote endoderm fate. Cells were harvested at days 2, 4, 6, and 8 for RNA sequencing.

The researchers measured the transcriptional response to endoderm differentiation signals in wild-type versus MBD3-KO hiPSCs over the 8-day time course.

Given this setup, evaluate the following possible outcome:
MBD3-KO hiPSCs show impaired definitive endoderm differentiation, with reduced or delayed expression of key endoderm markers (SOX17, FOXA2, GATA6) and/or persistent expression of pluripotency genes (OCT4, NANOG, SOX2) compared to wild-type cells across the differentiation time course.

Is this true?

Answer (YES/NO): YES